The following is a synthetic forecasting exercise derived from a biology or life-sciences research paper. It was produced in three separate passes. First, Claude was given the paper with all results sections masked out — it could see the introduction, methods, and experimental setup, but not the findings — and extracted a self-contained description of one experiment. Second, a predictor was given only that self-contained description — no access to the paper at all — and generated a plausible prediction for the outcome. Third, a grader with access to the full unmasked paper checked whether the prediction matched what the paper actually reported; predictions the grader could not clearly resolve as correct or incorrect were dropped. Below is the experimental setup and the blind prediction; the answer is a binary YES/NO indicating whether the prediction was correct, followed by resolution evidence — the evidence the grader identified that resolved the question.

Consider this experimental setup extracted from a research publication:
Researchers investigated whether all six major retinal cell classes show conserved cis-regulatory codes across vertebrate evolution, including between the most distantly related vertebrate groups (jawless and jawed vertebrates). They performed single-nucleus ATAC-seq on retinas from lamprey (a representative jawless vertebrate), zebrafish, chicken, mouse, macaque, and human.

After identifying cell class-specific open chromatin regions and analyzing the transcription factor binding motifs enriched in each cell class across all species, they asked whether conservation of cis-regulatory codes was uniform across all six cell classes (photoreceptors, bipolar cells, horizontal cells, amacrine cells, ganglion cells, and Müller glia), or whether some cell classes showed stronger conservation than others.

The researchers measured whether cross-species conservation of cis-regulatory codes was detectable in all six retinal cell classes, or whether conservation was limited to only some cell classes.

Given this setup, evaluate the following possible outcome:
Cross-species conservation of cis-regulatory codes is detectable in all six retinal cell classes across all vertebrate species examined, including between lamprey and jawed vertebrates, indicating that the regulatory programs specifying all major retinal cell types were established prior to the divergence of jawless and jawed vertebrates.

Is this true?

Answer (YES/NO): YES